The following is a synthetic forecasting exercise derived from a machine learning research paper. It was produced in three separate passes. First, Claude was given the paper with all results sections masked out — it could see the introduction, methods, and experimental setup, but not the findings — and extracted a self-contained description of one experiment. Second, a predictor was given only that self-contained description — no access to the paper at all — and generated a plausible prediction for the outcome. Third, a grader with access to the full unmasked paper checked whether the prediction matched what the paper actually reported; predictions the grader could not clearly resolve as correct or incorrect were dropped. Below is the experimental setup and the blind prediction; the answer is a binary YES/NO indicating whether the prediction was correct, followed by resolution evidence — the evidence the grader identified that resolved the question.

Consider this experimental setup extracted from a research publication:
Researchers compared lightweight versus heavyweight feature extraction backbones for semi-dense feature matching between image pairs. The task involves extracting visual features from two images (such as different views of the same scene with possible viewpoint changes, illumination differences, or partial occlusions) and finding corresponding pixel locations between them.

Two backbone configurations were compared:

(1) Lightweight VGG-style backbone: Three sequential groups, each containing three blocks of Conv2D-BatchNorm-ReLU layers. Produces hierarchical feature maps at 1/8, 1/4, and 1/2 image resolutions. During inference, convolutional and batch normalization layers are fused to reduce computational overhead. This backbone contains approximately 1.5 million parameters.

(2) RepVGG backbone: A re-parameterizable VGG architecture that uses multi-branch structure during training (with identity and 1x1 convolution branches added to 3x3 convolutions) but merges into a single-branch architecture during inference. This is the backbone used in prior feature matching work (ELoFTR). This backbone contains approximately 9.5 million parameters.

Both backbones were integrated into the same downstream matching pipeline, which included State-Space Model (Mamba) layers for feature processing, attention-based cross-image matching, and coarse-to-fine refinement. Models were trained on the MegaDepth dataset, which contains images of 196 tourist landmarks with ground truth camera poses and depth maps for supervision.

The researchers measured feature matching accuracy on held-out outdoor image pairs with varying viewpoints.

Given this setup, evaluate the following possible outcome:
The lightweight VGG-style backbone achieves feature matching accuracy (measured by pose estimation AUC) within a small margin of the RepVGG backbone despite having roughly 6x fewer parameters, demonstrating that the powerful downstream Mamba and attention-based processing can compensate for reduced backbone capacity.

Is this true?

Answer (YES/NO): NO